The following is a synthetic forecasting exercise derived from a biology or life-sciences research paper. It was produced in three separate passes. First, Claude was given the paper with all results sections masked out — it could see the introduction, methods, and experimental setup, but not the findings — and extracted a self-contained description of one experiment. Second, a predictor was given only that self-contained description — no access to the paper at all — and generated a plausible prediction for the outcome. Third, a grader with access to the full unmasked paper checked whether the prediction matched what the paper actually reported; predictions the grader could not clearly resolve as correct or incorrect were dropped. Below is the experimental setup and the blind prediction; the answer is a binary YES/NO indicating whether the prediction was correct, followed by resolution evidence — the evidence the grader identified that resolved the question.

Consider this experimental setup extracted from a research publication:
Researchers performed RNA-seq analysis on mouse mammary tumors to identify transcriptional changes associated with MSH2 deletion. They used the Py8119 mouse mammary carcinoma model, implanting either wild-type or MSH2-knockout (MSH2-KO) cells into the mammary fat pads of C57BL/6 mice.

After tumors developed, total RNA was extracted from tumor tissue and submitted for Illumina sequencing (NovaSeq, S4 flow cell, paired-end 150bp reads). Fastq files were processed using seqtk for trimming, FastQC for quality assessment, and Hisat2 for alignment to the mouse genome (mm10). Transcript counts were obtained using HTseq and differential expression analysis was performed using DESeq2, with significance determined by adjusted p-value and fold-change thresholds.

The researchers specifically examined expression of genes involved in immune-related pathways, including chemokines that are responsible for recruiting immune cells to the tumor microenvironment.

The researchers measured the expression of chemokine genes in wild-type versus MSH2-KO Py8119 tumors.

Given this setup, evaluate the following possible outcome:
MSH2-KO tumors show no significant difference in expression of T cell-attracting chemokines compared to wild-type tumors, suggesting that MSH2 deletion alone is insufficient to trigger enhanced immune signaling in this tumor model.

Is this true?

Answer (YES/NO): NO